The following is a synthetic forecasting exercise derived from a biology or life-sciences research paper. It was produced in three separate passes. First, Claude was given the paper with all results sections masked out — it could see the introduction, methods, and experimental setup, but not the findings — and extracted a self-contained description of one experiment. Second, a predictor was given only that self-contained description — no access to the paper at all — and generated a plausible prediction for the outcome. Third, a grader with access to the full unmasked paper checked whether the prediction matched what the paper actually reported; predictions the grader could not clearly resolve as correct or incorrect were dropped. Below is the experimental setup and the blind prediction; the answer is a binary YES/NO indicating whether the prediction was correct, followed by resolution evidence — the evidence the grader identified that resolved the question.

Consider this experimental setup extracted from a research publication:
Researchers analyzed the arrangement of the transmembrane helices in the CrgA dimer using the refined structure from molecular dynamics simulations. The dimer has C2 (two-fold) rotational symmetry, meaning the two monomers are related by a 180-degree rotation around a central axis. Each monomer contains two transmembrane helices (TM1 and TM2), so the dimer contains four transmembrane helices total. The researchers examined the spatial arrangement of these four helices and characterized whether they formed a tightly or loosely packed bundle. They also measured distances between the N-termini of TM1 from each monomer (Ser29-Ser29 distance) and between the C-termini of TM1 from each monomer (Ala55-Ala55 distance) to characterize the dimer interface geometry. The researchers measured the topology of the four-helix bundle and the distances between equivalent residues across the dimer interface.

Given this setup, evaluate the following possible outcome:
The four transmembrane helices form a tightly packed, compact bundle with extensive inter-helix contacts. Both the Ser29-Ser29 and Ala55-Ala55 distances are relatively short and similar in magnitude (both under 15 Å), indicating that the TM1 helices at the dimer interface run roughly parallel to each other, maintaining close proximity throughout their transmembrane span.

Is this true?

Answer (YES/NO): NO